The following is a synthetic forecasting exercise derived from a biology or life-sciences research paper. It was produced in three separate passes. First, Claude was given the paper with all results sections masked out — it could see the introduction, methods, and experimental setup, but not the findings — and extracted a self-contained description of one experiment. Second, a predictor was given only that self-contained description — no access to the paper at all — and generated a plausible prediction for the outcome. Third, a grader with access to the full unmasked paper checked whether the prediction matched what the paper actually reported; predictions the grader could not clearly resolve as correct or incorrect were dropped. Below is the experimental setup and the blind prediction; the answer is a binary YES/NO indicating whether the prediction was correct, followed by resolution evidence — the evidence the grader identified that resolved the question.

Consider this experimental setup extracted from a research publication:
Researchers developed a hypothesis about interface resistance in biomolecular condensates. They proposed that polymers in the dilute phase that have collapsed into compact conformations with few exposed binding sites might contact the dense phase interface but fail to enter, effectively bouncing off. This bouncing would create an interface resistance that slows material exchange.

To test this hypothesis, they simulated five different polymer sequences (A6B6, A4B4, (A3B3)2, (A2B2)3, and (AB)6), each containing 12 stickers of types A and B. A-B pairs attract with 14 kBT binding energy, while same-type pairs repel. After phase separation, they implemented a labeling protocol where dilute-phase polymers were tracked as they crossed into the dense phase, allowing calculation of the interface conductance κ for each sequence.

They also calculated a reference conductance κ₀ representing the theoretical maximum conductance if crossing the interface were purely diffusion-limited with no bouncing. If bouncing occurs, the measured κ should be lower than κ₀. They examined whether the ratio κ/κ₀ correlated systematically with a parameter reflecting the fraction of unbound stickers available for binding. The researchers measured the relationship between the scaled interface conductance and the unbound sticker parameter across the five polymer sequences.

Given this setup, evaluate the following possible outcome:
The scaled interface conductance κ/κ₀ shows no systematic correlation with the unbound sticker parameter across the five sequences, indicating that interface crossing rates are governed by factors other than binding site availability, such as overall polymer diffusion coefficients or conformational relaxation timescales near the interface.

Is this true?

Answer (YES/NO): NO